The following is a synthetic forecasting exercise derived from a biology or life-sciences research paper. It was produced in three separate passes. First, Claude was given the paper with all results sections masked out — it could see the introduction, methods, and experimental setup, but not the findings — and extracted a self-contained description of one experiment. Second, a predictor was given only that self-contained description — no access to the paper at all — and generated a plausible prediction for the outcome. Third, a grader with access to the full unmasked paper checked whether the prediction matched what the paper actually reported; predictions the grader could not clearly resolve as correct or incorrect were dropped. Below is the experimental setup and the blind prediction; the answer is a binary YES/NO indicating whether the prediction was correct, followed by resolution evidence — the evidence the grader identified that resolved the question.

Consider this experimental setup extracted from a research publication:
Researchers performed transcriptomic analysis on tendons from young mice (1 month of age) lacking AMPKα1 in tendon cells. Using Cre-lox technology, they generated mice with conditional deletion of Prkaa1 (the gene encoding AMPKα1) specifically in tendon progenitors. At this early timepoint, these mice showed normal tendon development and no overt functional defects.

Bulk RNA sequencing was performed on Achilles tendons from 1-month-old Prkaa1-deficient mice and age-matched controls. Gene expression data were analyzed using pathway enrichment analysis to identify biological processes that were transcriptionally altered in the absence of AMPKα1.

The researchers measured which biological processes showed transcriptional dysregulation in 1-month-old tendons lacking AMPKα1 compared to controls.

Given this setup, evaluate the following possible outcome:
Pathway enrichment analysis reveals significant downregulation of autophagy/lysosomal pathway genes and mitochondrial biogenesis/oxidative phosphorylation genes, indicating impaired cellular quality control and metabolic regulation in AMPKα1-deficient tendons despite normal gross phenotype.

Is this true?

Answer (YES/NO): NO